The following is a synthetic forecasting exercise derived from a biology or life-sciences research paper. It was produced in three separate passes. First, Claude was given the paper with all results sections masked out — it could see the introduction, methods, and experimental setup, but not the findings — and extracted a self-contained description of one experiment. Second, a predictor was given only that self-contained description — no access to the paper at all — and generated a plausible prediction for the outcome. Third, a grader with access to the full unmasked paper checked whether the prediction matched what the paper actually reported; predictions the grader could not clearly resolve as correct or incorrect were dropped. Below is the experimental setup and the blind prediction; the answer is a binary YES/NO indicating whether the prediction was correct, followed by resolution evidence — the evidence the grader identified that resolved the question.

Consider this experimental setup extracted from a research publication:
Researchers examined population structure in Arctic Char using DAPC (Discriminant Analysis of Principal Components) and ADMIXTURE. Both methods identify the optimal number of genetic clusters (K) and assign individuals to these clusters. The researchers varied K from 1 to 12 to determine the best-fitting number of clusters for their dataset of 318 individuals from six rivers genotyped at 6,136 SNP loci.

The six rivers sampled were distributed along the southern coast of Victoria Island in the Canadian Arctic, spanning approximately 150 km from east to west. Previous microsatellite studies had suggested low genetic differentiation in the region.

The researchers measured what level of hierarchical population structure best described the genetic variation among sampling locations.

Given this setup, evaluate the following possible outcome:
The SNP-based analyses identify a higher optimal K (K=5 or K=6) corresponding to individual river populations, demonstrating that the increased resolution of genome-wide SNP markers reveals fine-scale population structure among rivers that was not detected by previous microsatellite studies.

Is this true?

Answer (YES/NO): NO